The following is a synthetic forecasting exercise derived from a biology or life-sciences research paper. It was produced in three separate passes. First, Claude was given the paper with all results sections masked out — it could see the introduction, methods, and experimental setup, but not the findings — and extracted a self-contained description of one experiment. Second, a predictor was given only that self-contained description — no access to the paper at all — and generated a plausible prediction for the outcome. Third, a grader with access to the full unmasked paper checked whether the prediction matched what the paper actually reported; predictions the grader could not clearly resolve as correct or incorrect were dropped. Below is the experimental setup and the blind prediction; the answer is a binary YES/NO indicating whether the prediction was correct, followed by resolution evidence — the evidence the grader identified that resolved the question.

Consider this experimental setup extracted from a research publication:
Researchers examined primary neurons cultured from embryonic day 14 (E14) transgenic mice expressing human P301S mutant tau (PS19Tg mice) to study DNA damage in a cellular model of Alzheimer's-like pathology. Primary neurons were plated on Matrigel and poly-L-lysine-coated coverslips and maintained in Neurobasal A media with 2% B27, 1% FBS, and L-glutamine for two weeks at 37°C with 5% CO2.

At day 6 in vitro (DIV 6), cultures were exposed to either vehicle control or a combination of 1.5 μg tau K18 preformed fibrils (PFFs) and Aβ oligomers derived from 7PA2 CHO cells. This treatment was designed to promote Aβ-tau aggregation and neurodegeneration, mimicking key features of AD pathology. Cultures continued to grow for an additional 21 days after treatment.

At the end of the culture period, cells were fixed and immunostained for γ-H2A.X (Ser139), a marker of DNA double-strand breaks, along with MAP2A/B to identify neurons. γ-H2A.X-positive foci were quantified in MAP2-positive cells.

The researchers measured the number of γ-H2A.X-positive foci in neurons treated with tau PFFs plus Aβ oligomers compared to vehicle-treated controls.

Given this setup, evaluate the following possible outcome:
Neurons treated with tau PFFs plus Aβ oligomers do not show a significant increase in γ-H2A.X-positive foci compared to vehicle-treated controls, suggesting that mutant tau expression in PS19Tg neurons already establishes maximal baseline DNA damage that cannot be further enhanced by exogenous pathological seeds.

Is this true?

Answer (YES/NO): NO